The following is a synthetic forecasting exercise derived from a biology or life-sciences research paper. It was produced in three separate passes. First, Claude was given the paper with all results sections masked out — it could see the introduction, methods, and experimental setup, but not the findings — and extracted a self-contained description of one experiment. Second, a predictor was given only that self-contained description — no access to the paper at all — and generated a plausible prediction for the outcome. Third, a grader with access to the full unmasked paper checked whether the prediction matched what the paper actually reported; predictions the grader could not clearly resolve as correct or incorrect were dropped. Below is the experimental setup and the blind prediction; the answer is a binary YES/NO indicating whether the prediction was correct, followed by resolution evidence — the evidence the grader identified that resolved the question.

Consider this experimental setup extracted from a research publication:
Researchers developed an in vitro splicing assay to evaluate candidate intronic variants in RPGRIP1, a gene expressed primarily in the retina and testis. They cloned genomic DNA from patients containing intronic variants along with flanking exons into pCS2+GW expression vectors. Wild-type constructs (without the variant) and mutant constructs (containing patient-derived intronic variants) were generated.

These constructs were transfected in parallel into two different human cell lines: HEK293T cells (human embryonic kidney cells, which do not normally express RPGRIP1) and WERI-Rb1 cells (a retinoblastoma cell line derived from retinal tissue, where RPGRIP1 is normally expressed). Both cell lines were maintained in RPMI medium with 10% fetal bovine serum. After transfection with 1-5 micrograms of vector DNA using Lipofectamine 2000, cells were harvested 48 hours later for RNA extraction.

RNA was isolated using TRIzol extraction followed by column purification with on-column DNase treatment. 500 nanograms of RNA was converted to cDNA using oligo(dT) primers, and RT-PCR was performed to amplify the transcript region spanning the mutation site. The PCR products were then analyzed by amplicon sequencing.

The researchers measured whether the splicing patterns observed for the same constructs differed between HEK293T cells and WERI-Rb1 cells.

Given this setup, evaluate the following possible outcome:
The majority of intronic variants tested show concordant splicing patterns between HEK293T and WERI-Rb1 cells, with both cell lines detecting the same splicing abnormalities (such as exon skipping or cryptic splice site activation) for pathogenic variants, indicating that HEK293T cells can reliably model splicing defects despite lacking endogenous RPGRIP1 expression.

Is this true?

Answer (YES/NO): YES